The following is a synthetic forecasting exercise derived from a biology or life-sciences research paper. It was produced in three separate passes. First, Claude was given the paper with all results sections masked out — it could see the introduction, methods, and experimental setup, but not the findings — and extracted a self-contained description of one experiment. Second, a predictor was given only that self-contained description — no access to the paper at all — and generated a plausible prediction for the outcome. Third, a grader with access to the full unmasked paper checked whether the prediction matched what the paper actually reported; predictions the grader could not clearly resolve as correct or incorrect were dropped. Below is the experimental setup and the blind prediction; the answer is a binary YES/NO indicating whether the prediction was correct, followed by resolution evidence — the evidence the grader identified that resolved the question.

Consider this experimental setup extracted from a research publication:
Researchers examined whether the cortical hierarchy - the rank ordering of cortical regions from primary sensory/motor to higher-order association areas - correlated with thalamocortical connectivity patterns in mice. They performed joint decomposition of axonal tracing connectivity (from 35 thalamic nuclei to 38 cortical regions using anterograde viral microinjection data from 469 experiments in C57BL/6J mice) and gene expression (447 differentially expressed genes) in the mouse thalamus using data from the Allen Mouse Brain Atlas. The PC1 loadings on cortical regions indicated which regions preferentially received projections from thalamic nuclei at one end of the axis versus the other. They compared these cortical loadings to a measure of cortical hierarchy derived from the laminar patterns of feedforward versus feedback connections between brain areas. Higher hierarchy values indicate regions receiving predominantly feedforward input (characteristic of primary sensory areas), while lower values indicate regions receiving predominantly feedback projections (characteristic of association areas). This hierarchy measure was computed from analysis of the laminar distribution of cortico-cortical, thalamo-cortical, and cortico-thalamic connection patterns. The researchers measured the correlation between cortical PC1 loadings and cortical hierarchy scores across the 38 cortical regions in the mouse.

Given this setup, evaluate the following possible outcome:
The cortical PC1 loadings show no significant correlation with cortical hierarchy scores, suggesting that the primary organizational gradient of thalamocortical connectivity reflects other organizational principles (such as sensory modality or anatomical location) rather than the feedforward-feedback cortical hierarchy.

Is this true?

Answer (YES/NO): NO